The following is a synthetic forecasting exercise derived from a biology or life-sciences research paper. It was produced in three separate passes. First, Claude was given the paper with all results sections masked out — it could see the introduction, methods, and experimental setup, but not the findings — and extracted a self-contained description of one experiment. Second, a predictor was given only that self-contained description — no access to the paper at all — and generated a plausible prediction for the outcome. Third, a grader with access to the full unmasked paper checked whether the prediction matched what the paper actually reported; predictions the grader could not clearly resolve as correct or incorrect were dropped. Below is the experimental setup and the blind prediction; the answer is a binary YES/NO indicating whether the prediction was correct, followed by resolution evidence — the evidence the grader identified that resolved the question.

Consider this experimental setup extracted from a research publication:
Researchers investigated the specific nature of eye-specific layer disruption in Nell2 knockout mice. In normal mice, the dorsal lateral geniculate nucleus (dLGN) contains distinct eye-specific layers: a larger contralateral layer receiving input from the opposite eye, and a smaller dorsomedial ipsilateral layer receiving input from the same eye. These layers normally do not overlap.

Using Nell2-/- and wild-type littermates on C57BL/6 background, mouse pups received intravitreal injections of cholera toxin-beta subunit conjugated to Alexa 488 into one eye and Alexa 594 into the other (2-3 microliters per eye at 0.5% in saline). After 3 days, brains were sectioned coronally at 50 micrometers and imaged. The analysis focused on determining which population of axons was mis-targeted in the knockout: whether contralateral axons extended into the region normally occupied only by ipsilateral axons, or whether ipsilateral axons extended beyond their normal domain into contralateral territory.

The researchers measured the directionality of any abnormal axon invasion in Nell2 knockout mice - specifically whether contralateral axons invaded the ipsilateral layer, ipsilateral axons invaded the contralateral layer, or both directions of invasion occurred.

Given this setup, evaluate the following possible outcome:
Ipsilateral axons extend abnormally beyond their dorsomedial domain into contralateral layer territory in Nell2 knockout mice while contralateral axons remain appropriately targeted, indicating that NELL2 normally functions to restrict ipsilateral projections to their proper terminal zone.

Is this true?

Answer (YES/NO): NO